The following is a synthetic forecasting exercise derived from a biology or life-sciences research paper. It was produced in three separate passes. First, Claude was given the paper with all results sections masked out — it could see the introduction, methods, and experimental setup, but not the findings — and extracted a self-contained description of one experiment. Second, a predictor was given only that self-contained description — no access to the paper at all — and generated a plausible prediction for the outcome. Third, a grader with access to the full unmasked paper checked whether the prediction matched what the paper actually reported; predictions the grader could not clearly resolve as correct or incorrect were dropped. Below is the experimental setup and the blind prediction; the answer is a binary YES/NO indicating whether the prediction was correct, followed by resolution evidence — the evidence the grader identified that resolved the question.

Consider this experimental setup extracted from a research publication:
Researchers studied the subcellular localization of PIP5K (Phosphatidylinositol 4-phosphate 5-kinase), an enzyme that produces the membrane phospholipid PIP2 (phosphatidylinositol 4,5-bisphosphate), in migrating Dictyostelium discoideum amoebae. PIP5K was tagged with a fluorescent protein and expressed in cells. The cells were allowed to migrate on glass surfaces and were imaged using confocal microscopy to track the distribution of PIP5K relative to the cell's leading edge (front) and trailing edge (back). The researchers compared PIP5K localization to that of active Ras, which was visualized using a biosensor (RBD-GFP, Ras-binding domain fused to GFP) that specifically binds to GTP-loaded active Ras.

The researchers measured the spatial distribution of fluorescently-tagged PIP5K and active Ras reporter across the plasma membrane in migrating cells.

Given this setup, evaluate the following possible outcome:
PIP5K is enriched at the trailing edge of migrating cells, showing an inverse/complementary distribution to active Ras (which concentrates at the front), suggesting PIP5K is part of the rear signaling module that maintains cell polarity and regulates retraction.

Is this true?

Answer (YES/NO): YES